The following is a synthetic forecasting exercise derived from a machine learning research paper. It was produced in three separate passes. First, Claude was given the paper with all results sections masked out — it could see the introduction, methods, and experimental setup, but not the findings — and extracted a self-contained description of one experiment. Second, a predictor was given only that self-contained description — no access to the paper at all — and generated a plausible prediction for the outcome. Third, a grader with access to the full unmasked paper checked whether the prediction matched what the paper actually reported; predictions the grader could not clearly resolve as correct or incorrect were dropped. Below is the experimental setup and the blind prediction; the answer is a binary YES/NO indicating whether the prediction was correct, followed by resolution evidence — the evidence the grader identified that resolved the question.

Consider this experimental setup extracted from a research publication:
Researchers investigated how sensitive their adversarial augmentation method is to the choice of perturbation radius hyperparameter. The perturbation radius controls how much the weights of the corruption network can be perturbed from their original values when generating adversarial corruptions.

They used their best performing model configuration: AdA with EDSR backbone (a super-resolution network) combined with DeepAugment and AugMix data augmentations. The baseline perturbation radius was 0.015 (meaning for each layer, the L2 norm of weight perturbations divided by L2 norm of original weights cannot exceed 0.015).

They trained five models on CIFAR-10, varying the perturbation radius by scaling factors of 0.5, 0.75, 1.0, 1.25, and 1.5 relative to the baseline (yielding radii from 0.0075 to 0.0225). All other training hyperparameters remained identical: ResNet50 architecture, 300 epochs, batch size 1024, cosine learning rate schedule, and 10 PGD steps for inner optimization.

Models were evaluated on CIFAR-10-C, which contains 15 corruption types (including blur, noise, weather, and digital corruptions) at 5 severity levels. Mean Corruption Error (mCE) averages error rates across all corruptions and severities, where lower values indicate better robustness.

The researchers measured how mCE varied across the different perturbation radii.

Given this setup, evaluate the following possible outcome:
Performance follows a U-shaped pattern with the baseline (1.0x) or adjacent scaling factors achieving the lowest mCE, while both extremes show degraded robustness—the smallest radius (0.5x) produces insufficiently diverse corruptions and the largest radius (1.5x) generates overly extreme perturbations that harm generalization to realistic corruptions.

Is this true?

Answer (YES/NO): NO